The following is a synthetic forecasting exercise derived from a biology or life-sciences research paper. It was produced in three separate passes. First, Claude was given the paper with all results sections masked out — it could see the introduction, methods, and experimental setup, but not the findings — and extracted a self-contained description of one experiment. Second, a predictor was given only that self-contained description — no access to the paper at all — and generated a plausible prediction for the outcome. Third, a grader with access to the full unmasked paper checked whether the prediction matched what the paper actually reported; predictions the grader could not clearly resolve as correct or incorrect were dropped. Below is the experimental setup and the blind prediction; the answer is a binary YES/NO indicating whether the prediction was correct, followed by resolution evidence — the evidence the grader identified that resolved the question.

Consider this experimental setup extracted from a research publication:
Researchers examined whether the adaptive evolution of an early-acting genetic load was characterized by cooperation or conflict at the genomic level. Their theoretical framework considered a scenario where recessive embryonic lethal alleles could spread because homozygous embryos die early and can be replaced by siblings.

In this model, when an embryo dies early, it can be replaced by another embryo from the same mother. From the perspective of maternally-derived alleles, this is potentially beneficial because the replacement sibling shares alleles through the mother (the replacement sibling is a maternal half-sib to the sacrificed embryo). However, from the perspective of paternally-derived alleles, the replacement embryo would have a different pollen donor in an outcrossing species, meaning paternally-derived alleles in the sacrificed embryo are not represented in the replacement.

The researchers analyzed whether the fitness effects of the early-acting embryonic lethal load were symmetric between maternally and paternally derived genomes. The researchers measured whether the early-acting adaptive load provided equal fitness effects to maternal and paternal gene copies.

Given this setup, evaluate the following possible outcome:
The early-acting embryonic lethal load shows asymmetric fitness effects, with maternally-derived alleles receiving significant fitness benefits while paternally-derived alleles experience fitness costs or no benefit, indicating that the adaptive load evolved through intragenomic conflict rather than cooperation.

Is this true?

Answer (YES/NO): NO